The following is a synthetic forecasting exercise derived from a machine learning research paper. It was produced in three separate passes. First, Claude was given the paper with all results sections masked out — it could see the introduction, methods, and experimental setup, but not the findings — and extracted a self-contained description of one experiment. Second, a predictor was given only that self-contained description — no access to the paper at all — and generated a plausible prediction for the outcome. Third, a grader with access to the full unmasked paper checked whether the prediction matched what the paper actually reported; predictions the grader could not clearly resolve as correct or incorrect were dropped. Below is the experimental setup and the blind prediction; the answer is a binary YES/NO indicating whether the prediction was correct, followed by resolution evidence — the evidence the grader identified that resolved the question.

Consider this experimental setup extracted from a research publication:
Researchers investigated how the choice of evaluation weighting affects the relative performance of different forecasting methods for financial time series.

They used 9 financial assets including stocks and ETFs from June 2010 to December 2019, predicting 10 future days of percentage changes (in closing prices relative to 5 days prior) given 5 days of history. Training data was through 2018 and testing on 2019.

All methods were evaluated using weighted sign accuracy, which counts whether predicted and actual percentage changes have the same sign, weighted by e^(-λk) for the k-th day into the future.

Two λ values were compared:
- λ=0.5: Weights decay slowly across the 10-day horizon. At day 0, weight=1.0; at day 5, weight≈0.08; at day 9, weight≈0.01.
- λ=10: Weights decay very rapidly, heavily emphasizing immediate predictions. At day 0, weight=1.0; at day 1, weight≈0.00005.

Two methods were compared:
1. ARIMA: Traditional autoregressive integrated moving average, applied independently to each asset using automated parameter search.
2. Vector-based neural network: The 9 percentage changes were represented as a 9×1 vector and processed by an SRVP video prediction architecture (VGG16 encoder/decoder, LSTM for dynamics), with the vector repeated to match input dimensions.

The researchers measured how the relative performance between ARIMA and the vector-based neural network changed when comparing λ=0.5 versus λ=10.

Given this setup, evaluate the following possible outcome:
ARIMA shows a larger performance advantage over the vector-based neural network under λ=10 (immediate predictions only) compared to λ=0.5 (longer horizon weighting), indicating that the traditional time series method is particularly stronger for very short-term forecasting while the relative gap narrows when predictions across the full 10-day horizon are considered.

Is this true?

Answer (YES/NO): NO